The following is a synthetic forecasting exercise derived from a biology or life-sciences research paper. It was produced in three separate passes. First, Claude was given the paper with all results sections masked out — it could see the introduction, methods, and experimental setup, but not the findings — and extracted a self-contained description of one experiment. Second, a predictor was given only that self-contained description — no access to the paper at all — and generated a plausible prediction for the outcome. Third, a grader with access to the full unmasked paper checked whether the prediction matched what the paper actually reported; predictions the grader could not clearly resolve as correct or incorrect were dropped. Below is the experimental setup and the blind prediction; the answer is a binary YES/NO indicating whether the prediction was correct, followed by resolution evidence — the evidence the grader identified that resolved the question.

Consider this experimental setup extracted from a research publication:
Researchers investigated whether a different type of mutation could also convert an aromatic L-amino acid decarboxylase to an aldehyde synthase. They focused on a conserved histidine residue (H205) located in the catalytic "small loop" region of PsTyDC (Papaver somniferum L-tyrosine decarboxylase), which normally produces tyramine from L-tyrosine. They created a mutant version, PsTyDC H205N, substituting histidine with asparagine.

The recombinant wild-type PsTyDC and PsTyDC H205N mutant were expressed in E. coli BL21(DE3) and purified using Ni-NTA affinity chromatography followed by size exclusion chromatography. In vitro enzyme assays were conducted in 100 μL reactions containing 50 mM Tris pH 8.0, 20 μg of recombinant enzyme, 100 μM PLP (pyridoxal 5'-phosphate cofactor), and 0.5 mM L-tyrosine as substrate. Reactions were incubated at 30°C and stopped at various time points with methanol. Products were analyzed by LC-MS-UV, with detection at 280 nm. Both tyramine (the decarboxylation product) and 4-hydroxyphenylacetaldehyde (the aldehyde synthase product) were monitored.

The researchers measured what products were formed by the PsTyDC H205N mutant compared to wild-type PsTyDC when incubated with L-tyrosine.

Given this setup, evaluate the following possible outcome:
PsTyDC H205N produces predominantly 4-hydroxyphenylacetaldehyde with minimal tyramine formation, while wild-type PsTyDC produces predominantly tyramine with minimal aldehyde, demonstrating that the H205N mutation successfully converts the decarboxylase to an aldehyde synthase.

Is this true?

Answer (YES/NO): NO